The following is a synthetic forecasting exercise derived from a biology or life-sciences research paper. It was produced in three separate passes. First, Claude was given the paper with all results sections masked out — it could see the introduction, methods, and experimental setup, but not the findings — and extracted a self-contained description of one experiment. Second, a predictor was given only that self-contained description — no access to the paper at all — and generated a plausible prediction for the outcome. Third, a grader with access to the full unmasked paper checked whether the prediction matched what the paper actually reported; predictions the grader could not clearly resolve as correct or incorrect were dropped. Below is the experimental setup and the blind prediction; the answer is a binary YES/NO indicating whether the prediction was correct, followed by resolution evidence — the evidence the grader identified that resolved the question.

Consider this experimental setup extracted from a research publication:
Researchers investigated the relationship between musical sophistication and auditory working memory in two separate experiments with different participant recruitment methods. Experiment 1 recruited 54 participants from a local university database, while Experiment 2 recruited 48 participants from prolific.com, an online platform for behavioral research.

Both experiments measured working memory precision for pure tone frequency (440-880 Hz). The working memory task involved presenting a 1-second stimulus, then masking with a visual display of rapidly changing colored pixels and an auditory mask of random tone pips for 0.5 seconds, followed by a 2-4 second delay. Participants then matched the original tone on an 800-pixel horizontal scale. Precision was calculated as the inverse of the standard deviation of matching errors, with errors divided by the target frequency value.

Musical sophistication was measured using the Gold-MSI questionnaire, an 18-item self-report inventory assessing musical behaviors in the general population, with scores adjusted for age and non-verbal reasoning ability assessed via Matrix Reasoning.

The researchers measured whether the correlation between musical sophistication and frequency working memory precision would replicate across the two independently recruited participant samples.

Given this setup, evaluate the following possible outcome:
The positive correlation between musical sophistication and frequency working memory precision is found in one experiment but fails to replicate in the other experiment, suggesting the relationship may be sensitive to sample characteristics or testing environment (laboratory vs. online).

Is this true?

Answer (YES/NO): NO